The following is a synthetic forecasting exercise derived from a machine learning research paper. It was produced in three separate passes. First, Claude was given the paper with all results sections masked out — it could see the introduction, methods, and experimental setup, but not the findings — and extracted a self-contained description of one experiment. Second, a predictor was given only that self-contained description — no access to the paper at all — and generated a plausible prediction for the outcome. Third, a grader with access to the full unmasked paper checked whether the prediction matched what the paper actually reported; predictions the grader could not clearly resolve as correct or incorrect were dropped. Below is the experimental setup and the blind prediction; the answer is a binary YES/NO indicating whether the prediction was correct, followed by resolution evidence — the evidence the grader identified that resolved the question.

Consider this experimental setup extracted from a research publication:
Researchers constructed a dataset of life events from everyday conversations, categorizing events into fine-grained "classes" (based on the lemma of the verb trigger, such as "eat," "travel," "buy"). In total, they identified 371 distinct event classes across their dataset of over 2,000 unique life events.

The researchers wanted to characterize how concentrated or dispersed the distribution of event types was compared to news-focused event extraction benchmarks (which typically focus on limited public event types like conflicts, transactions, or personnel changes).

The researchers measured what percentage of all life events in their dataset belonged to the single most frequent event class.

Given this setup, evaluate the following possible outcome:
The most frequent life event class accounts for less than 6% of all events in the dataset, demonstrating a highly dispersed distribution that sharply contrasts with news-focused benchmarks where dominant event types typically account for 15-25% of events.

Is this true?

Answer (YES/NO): YES